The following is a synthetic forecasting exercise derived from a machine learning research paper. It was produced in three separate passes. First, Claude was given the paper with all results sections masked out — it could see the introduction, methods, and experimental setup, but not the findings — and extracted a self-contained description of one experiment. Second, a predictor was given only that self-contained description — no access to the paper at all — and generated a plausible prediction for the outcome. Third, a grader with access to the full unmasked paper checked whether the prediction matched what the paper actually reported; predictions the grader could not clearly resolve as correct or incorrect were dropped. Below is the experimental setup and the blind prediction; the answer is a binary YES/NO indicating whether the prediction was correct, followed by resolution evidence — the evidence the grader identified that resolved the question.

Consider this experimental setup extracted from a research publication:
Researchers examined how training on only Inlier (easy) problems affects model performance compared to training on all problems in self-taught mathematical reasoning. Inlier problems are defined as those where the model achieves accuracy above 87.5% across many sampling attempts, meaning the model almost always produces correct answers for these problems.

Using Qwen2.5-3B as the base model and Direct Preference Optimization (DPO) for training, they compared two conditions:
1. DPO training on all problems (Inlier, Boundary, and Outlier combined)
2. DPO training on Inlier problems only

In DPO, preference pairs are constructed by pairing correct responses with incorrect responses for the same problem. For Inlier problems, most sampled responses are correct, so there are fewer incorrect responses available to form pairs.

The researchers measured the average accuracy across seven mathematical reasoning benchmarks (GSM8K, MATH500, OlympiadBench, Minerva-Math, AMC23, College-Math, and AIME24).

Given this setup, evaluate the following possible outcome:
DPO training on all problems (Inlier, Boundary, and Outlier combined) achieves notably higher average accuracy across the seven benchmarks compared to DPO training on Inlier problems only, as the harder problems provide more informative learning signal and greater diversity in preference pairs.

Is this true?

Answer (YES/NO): YES